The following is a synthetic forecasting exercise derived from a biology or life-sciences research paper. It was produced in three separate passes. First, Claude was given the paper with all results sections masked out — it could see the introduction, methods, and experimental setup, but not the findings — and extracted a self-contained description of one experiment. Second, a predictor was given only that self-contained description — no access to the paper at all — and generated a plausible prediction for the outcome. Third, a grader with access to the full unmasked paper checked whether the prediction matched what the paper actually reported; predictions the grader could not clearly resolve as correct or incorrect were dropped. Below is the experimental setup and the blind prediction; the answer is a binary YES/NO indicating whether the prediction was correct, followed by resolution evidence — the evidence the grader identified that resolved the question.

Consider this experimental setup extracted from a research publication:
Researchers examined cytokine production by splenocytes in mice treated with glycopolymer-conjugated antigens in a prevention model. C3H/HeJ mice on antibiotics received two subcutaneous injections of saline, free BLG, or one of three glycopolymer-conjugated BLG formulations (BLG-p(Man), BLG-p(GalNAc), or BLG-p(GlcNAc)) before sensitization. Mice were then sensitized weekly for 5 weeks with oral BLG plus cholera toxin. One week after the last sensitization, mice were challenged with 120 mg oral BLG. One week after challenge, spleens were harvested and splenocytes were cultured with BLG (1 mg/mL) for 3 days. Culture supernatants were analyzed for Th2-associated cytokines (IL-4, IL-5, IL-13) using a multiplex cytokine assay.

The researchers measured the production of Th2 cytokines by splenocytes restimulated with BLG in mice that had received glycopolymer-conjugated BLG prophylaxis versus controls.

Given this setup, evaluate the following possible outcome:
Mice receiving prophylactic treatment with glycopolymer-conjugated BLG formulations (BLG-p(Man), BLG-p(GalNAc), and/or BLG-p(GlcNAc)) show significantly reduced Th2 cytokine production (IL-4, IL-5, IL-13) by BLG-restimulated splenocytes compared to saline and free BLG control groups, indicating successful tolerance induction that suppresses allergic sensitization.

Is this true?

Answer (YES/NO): YES